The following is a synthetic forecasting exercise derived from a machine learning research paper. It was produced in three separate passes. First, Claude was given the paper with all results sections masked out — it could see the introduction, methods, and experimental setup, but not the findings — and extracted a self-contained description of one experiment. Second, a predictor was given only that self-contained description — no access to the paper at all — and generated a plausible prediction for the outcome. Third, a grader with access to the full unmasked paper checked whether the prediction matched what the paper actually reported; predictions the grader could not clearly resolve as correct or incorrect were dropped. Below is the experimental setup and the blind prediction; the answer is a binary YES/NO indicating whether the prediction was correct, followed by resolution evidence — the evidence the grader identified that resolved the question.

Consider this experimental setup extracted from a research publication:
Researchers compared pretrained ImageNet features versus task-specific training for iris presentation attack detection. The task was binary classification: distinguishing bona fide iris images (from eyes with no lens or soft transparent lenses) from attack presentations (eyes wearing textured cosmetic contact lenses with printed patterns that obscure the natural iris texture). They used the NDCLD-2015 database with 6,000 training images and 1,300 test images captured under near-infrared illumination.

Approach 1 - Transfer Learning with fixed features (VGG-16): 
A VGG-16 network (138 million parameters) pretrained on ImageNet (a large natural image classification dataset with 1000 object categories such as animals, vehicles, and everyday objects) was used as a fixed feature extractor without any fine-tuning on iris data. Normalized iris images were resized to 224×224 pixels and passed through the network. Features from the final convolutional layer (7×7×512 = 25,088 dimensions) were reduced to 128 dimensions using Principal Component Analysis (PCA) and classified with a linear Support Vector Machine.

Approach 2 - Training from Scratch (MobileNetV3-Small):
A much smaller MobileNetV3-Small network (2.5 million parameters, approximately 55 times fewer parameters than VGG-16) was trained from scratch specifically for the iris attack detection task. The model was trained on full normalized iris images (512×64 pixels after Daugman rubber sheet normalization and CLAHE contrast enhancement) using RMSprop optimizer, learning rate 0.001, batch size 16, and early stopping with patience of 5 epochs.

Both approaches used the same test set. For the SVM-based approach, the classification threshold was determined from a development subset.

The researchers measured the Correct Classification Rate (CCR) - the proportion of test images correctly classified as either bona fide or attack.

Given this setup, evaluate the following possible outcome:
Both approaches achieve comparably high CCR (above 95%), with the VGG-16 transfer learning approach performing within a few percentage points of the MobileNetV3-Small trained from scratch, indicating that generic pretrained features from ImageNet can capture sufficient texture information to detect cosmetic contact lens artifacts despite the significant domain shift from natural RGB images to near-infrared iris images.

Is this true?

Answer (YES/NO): NO